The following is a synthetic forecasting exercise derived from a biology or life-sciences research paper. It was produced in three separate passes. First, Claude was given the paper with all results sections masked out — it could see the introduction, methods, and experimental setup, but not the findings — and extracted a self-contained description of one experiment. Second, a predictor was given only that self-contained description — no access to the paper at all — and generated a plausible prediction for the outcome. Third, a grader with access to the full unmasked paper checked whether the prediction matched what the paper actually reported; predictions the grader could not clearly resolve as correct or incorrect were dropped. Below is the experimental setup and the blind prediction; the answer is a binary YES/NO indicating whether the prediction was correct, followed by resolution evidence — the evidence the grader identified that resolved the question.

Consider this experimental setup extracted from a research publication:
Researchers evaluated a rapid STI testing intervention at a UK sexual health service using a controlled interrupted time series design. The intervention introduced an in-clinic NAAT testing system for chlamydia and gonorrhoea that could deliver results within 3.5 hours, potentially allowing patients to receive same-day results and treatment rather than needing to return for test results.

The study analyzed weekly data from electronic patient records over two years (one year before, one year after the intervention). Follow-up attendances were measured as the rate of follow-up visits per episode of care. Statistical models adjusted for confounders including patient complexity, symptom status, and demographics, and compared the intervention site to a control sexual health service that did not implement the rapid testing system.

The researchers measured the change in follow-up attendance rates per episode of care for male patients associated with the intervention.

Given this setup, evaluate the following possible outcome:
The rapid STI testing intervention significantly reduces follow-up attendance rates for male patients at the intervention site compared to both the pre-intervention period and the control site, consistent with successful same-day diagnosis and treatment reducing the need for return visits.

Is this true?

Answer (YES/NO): NO